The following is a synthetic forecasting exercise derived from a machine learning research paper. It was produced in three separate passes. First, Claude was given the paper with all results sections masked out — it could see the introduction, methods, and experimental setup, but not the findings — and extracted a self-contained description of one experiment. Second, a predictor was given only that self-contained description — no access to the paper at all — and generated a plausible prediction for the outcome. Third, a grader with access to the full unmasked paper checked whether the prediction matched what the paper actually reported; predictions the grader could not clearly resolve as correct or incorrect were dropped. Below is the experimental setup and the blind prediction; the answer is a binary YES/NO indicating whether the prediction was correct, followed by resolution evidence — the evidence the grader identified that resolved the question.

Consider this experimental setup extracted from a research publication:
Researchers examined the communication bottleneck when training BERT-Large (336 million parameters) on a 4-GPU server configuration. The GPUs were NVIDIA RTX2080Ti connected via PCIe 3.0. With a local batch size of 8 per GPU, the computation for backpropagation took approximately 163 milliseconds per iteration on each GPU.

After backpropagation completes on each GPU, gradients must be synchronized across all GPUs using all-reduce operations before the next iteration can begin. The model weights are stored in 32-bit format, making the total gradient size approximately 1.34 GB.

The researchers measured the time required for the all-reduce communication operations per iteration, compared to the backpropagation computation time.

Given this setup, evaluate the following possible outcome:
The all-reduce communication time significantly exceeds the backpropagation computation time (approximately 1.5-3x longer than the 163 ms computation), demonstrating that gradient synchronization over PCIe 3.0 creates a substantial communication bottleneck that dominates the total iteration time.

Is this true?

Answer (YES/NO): YES